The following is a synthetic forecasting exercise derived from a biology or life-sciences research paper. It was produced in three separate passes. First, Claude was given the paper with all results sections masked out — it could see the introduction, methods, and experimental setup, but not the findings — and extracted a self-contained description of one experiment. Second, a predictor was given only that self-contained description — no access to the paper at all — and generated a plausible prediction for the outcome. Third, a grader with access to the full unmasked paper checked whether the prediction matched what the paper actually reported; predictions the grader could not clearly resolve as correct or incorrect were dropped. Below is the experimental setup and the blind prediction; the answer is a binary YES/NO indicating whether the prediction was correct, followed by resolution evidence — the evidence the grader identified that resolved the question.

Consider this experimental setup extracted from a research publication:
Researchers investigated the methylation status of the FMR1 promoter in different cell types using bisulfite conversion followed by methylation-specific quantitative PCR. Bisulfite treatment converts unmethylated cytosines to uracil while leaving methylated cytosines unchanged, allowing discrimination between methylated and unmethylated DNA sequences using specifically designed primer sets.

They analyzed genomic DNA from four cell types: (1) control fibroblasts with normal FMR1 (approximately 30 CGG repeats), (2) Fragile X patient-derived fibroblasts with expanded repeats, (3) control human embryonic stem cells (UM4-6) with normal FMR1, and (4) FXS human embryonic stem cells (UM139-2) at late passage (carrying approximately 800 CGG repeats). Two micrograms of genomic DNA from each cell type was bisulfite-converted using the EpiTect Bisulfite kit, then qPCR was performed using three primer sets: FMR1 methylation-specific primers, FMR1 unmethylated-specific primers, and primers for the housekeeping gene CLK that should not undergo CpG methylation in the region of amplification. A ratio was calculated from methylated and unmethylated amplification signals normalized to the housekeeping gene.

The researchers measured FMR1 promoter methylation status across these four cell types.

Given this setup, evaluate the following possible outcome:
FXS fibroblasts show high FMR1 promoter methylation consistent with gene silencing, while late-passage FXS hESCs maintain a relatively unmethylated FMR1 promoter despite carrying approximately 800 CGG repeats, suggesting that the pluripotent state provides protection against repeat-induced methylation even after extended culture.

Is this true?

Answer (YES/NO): NO